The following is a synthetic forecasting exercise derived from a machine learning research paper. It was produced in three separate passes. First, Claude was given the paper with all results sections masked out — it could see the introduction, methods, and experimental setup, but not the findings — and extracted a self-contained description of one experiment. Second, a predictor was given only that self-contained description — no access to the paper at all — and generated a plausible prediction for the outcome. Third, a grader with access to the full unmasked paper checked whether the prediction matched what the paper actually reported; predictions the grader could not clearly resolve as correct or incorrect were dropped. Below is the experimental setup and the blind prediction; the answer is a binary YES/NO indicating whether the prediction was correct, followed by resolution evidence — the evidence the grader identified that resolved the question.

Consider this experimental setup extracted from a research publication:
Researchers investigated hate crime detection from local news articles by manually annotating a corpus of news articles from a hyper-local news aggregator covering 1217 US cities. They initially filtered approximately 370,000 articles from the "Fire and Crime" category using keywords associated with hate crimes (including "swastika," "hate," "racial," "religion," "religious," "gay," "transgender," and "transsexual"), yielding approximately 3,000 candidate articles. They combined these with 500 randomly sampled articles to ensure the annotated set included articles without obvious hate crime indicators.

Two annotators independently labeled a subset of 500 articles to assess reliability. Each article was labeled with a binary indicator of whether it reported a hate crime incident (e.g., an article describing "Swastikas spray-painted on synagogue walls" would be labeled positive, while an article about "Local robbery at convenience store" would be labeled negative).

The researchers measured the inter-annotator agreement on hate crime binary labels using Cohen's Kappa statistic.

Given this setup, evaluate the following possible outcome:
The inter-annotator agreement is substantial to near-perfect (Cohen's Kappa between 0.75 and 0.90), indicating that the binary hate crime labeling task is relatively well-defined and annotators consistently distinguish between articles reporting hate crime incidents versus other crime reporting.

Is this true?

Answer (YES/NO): NO